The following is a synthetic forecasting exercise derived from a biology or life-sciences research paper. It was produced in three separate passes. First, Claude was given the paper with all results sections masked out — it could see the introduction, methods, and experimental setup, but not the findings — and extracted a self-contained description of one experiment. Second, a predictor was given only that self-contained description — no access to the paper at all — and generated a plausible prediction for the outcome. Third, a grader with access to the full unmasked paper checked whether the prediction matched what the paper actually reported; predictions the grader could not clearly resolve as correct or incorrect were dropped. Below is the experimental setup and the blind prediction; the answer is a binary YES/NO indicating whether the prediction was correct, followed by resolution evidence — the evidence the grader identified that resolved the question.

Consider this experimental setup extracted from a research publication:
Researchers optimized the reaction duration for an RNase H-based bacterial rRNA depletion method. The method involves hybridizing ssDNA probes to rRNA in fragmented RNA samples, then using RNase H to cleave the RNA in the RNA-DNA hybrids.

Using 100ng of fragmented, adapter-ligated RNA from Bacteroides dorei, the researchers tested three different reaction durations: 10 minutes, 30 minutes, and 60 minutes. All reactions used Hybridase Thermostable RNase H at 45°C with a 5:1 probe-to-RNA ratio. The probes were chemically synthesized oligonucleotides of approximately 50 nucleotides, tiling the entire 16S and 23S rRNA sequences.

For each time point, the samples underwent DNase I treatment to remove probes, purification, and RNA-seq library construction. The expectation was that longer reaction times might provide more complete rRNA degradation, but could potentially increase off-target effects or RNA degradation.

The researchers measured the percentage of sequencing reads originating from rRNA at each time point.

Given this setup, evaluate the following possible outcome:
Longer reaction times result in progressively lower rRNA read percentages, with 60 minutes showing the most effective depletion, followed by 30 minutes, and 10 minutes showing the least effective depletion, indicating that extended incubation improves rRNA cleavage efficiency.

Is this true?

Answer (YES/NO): YES